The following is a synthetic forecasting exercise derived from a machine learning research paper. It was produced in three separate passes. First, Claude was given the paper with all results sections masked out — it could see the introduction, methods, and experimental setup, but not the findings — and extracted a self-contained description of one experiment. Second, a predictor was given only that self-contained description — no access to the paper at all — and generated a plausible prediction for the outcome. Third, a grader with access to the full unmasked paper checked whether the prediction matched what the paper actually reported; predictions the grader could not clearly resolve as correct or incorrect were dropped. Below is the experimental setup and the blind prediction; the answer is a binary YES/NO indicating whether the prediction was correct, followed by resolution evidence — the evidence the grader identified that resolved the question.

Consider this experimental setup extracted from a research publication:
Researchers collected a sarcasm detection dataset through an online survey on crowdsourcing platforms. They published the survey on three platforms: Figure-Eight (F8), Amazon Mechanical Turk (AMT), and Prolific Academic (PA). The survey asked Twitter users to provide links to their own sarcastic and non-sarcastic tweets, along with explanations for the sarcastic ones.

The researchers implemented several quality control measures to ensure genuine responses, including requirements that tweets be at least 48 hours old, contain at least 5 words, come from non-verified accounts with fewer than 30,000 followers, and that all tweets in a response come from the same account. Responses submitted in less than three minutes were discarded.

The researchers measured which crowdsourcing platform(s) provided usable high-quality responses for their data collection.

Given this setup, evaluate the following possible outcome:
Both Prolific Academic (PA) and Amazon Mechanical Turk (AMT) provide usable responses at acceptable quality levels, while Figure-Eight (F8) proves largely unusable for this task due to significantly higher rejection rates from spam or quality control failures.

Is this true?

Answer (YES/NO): YES